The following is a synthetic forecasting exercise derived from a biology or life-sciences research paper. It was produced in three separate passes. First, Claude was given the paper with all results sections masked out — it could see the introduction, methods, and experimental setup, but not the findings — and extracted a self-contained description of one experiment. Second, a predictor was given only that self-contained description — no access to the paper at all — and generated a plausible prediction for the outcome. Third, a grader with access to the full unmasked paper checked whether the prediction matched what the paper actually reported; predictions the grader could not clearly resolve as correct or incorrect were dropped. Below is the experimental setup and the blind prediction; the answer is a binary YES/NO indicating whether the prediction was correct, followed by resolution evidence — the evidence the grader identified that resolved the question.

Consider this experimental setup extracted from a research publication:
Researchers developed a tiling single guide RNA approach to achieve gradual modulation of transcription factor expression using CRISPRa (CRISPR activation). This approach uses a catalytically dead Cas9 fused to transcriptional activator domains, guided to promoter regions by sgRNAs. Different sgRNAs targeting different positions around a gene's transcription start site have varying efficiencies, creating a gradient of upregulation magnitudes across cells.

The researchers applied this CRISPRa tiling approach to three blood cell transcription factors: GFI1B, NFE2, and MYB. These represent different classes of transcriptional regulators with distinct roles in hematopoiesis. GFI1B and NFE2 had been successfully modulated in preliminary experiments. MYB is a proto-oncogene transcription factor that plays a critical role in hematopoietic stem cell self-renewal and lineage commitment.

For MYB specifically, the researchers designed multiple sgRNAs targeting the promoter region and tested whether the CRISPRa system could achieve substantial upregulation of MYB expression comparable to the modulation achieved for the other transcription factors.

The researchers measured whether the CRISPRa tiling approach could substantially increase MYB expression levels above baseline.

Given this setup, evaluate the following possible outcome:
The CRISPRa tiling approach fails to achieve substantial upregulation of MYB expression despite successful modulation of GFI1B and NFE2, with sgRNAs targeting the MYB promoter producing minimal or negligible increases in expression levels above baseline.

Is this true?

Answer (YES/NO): YES